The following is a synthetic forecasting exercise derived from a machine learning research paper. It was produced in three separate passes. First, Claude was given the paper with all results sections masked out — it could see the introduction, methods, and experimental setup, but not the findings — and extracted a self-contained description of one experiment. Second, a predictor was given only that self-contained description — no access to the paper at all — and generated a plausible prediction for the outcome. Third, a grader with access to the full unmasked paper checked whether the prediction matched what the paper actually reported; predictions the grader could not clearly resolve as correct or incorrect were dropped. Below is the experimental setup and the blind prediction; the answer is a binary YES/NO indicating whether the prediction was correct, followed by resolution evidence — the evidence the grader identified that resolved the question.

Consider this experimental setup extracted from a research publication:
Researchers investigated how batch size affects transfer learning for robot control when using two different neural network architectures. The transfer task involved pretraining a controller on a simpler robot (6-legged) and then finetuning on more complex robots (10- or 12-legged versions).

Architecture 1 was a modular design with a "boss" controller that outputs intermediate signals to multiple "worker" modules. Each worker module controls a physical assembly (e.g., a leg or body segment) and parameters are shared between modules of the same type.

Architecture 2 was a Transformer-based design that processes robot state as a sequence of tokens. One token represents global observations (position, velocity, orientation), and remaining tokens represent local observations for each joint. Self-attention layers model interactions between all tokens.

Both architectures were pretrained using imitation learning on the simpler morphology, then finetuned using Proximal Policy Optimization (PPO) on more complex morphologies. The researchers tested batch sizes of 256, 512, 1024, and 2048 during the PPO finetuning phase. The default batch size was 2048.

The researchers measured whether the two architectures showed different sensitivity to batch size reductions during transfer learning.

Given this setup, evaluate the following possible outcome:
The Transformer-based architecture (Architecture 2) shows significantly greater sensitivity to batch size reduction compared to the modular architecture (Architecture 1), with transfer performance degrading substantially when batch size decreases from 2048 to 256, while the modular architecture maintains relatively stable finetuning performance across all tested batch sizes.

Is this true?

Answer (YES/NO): NO